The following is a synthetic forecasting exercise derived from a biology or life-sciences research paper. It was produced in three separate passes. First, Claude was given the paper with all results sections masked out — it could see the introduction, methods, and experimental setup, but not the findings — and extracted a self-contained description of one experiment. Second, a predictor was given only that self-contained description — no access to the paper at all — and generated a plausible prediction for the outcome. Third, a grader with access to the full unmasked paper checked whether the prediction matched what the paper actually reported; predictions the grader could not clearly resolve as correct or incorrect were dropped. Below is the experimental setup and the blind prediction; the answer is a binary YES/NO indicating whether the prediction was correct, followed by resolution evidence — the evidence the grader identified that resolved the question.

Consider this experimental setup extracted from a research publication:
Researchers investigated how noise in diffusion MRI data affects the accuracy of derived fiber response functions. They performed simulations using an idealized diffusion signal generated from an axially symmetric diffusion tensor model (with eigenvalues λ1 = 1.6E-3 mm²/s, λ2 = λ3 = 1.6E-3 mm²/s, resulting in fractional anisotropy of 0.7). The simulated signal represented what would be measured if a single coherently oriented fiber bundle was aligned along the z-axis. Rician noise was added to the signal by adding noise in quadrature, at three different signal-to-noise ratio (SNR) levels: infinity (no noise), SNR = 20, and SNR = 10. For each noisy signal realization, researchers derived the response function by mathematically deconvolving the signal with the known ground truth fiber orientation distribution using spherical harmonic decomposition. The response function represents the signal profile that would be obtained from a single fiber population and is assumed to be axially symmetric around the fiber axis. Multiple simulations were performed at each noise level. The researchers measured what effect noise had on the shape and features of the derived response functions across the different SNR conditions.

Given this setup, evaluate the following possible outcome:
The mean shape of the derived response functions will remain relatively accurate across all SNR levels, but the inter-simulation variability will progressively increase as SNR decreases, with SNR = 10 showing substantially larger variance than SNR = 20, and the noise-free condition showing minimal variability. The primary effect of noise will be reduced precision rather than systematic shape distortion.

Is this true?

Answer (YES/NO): NO